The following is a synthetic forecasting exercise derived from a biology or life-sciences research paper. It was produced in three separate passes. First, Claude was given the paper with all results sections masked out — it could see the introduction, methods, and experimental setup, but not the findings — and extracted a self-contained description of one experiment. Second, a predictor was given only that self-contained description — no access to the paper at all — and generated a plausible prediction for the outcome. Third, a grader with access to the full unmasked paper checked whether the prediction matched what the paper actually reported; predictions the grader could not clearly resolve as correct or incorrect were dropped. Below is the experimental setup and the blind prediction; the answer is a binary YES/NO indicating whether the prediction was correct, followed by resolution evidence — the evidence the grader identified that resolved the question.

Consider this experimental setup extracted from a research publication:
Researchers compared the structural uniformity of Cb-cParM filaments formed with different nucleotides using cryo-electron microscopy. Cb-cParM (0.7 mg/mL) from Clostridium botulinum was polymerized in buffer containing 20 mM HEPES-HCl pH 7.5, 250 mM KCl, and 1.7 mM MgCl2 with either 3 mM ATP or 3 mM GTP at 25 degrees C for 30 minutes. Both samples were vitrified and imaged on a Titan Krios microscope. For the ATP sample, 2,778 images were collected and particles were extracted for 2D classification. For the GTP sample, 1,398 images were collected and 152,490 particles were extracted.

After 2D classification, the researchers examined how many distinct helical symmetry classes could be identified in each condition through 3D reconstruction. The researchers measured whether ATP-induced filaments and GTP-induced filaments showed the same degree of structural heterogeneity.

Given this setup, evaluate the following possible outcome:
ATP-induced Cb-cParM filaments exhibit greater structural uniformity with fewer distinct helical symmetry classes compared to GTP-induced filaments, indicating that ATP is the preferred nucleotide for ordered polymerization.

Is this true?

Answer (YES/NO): YES